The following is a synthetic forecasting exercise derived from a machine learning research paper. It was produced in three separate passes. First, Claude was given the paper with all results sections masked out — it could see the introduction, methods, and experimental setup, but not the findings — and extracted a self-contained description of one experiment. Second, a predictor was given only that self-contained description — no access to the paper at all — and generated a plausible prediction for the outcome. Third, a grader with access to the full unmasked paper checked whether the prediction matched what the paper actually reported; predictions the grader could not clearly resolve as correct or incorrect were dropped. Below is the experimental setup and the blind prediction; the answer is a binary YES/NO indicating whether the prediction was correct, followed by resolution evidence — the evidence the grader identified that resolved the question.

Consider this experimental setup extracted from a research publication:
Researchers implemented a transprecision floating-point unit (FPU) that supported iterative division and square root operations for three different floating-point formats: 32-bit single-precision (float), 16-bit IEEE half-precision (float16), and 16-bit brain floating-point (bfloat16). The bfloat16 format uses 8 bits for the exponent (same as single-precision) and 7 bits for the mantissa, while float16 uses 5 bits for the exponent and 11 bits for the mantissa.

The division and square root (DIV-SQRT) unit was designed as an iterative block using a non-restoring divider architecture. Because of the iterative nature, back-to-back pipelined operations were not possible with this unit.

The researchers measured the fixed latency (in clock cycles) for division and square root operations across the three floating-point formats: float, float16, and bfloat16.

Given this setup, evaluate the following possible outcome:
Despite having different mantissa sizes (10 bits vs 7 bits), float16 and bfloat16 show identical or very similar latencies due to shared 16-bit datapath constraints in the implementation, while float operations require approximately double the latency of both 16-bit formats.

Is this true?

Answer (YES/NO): NO